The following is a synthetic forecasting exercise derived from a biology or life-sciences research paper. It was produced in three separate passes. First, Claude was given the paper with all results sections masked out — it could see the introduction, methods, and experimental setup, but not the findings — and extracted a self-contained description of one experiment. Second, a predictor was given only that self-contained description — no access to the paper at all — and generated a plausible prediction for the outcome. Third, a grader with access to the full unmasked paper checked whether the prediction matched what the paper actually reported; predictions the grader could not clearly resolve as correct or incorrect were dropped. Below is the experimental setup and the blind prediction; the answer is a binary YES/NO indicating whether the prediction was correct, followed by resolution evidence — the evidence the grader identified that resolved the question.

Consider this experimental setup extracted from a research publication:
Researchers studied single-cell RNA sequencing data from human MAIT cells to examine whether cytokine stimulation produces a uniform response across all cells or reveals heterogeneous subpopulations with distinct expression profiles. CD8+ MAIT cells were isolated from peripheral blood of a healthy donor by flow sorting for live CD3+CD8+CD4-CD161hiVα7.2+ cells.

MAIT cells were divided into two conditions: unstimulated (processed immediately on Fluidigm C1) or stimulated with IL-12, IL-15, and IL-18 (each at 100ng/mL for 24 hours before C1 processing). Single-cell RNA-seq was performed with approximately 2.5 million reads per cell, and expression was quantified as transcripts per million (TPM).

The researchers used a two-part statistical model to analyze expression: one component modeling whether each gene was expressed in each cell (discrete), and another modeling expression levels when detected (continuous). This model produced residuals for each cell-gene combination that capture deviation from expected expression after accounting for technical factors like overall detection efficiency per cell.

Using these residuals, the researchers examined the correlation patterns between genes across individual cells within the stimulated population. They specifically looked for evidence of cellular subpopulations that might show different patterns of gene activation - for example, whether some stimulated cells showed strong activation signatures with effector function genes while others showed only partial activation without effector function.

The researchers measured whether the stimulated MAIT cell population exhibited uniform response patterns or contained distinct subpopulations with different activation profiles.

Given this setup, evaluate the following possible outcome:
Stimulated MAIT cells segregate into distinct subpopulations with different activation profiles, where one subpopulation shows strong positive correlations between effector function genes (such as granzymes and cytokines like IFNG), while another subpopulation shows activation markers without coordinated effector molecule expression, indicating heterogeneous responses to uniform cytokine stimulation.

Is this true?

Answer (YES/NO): YES